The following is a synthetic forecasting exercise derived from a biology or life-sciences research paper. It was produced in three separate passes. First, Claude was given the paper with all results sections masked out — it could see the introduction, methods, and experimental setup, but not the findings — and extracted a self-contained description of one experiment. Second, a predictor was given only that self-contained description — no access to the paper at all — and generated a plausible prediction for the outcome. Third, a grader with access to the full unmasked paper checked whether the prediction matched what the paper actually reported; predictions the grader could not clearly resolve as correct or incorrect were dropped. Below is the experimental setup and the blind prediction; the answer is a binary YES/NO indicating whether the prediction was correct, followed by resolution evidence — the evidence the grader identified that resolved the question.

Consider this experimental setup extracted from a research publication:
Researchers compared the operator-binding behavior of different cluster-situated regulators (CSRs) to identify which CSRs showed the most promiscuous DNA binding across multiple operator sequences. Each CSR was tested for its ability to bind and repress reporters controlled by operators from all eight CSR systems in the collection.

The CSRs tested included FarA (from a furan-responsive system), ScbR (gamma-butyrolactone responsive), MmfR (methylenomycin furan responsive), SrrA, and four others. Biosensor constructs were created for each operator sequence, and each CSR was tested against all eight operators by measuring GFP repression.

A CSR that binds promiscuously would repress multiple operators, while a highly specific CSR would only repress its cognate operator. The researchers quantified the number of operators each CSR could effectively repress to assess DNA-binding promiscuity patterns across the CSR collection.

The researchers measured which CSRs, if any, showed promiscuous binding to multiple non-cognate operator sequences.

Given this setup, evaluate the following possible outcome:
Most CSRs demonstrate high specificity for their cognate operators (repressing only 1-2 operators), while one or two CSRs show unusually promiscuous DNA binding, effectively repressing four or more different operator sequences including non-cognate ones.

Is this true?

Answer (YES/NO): NO